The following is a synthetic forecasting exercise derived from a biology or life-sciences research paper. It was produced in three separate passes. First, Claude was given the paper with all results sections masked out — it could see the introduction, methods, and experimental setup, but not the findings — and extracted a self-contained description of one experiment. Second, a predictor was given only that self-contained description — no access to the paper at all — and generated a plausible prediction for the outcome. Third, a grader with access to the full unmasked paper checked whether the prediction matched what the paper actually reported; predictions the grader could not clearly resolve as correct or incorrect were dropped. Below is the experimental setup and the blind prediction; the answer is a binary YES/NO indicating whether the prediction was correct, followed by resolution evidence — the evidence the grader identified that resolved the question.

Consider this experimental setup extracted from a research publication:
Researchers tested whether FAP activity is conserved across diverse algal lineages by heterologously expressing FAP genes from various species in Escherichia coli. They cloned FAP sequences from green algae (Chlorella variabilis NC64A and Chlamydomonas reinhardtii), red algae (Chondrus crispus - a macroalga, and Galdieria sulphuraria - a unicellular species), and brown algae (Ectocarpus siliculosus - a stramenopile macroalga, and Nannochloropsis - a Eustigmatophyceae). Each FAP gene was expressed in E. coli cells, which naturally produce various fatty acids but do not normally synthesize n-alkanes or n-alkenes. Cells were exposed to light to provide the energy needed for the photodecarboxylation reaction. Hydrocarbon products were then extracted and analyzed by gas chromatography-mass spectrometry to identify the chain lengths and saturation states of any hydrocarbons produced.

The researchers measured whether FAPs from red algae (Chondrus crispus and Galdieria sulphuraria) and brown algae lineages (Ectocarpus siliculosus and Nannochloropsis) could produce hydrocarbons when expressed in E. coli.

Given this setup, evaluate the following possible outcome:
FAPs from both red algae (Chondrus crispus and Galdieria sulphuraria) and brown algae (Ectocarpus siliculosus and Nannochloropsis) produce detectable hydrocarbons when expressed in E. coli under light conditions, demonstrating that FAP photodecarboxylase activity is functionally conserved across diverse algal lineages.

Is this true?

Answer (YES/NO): YES